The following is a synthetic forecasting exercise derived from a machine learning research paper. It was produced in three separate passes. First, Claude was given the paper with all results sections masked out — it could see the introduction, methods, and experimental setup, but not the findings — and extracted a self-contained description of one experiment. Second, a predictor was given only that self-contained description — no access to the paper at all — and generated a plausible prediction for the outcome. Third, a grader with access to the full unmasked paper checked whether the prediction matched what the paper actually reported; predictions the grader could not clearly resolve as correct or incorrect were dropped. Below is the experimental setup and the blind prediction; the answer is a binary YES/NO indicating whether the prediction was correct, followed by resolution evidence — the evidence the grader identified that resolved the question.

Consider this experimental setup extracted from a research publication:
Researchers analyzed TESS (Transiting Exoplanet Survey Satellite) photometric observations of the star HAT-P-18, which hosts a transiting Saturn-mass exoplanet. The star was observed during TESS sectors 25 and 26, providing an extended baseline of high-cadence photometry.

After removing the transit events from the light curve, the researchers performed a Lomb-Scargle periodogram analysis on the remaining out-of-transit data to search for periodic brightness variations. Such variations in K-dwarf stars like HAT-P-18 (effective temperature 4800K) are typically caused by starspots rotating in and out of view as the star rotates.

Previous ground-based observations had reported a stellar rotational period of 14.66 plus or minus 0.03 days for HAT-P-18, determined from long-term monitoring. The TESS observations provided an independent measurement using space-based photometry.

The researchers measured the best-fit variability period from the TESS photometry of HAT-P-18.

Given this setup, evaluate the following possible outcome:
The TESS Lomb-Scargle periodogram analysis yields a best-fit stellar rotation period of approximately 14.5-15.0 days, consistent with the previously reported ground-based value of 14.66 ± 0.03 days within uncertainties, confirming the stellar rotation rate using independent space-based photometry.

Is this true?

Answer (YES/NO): NO